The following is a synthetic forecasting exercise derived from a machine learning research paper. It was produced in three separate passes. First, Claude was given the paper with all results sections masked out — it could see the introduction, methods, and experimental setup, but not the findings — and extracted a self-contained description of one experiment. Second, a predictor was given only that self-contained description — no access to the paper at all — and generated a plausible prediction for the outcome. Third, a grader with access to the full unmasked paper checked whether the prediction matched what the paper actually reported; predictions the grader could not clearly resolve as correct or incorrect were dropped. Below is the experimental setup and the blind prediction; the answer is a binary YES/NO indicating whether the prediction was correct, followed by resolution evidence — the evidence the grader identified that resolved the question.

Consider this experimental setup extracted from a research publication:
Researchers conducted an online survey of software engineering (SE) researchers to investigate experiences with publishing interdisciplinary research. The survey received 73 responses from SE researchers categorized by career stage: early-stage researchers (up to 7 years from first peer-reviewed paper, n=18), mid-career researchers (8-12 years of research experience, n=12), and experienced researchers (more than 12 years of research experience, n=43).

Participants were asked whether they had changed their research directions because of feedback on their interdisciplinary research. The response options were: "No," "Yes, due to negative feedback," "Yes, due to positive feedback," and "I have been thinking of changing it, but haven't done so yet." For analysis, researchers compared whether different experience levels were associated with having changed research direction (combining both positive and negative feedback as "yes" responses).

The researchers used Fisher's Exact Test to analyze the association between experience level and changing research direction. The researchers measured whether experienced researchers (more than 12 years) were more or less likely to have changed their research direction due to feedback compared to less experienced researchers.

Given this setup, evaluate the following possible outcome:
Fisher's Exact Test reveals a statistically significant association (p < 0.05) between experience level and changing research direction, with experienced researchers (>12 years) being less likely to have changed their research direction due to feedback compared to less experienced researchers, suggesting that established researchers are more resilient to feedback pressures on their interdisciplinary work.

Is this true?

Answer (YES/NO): YES